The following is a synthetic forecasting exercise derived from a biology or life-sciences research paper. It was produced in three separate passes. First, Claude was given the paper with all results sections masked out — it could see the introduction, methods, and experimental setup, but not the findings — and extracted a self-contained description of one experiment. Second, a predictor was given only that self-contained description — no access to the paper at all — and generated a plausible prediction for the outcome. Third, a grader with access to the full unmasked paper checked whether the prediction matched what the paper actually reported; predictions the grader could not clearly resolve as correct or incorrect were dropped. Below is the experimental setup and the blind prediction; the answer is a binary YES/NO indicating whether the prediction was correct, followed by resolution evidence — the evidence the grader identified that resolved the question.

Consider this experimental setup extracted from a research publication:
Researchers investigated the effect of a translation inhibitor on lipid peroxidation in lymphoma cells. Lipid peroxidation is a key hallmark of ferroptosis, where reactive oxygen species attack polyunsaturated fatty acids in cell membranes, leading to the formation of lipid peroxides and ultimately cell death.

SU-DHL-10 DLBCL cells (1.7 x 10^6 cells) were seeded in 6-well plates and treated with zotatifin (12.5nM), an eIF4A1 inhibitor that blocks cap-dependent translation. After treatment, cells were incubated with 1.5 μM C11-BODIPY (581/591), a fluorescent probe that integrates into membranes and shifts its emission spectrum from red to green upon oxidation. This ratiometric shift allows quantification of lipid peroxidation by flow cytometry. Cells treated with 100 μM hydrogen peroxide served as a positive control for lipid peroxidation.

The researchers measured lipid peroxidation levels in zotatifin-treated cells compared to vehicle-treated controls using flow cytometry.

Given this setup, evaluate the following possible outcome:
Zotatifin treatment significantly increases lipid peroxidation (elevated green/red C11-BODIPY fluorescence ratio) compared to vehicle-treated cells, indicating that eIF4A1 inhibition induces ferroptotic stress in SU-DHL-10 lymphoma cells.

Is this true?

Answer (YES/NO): NO